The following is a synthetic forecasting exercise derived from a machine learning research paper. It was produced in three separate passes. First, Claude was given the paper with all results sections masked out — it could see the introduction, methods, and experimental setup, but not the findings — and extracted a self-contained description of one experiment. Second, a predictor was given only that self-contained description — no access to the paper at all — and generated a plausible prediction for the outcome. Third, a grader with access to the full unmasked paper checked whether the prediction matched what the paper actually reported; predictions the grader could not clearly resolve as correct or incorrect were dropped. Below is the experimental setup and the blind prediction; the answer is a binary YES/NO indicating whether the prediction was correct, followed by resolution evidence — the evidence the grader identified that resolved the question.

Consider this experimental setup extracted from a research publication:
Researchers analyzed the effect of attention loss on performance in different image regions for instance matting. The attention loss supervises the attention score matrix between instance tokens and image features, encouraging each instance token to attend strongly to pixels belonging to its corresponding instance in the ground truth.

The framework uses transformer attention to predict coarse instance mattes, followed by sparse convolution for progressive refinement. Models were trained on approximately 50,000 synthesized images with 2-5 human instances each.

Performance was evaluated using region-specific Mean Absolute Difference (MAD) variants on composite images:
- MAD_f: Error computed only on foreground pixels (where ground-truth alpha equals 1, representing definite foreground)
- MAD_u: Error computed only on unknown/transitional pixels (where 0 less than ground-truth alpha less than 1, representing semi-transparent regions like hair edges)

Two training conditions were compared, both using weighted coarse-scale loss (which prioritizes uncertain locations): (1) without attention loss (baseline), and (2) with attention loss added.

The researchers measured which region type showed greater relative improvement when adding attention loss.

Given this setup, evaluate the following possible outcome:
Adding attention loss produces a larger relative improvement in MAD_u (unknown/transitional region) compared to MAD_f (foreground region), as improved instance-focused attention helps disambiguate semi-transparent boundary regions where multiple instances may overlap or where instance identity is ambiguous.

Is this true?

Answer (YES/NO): NO